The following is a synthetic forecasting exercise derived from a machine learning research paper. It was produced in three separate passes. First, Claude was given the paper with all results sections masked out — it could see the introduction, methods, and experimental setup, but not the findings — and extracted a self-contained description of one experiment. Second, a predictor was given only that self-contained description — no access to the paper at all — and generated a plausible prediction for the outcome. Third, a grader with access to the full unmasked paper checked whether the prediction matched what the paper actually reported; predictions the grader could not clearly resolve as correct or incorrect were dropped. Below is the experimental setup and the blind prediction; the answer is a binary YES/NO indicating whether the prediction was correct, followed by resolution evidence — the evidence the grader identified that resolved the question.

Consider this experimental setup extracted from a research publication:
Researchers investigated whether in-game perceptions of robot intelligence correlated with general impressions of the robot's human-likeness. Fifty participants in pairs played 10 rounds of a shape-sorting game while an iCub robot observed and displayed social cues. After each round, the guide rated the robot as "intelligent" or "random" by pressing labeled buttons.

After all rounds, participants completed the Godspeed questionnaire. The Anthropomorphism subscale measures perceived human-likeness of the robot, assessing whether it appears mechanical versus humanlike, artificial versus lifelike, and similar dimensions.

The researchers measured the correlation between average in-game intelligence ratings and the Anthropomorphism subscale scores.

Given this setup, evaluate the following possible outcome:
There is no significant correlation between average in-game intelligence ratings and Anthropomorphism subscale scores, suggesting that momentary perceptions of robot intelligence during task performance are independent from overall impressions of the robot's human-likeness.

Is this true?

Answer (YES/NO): YES